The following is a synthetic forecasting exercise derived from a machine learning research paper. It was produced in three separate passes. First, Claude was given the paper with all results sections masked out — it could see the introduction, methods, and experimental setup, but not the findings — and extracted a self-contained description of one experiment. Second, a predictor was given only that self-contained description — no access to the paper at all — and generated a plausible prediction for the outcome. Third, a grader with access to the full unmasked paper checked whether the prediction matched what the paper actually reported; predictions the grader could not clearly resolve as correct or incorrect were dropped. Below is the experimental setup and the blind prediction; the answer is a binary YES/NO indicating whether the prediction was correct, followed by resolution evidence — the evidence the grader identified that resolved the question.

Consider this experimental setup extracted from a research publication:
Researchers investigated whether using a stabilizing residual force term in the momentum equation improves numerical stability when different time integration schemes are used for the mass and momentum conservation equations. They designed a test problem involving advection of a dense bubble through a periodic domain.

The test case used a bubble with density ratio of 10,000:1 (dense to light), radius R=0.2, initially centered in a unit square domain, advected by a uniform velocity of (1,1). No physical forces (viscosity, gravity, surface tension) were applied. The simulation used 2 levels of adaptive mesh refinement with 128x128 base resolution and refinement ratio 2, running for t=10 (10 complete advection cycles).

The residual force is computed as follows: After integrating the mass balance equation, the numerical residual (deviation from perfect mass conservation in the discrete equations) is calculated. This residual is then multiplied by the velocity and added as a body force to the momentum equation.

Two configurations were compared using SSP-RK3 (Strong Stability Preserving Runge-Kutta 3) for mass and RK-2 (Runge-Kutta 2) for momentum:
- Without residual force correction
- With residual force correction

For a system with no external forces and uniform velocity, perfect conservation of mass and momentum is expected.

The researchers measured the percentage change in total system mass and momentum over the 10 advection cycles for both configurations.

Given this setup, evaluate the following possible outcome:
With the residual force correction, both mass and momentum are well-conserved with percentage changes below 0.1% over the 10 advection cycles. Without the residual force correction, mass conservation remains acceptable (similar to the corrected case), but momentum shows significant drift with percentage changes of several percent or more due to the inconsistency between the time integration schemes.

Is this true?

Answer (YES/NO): NO